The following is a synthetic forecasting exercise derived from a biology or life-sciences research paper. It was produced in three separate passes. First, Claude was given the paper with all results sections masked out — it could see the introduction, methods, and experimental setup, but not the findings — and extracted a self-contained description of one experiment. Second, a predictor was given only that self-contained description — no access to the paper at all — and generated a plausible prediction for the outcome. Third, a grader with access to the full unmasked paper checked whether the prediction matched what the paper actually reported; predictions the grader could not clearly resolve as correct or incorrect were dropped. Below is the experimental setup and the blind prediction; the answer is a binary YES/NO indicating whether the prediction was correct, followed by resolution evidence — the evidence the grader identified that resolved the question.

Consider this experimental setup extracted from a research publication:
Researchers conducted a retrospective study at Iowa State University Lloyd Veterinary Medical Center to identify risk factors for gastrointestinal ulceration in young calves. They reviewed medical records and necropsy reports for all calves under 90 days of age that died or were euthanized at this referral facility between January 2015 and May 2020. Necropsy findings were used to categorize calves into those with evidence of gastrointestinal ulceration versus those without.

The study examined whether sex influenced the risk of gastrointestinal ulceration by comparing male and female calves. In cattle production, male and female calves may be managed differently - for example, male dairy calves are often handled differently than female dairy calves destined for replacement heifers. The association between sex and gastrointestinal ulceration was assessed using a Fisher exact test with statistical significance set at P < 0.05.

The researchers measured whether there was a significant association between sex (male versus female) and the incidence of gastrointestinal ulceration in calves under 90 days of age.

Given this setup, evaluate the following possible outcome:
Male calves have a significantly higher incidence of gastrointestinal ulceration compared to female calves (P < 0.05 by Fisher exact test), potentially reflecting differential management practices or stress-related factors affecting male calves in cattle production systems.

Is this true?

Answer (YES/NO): NO